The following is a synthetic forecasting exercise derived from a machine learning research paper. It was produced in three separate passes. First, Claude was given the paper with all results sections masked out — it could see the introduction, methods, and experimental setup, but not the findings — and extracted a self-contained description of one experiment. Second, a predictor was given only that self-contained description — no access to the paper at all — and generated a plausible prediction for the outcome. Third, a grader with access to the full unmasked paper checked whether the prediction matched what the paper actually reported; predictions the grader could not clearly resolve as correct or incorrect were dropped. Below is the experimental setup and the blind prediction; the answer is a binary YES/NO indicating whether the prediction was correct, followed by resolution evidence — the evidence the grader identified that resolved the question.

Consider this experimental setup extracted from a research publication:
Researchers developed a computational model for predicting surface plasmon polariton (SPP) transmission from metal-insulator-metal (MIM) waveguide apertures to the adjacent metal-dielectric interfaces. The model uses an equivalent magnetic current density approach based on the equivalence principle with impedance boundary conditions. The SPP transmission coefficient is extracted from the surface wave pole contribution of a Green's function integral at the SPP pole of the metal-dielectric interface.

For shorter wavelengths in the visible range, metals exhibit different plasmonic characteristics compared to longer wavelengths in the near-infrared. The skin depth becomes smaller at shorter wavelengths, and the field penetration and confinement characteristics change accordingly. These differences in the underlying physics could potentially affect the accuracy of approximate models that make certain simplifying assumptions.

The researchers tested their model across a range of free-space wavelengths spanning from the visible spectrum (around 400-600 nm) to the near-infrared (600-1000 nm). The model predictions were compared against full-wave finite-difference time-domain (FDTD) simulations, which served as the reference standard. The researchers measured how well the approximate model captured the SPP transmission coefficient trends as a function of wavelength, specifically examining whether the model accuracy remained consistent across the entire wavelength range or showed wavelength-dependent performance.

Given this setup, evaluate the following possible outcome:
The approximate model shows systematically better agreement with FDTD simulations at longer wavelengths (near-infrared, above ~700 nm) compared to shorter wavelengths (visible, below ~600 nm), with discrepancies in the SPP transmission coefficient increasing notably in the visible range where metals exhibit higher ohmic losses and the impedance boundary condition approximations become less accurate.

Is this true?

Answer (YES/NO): NO